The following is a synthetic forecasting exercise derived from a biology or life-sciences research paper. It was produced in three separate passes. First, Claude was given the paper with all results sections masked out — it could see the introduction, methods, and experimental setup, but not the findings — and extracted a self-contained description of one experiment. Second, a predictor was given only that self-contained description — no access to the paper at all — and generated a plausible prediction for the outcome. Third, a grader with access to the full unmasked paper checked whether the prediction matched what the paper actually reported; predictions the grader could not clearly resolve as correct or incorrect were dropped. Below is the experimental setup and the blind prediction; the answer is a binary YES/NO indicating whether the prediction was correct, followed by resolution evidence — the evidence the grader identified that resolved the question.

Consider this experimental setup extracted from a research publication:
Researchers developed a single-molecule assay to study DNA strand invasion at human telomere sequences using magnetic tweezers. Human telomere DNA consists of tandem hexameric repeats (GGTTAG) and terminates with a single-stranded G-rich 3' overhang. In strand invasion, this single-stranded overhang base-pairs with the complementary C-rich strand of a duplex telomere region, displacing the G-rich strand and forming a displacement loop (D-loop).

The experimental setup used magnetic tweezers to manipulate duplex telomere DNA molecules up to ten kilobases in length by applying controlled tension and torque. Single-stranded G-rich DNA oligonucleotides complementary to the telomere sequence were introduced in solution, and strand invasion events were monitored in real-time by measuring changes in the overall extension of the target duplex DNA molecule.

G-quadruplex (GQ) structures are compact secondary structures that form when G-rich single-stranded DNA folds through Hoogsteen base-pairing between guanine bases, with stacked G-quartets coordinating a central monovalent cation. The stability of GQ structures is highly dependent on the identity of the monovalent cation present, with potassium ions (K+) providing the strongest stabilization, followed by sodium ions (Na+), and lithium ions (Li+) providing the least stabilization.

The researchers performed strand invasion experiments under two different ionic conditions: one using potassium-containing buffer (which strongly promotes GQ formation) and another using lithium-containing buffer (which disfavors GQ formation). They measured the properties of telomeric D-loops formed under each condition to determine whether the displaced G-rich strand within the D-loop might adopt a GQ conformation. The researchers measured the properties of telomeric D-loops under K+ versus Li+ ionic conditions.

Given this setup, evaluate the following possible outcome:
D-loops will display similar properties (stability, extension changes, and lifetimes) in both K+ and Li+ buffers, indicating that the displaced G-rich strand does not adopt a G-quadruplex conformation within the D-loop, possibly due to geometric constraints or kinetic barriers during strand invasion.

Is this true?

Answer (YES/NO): NO